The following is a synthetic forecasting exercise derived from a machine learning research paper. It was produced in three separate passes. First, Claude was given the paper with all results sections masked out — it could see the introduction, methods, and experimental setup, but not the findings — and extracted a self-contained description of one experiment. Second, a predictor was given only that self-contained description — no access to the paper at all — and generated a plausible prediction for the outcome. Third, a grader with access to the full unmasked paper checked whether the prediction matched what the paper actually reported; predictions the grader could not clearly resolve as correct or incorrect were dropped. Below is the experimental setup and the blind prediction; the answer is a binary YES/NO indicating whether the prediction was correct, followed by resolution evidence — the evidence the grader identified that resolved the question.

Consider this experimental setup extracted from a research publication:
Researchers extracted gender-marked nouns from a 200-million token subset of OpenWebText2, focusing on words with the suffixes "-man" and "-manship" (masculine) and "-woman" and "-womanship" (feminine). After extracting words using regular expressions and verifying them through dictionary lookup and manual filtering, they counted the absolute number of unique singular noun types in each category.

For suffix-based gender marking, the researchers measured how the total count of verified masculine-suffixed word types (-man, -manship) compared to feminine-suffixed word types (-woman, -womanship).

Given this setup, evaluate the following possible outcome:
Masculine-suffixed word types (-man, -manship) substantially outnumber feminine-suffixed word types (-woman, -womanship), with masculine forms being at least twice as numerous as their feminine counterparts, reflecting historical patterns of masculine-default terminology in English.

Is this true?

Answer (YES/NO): YES